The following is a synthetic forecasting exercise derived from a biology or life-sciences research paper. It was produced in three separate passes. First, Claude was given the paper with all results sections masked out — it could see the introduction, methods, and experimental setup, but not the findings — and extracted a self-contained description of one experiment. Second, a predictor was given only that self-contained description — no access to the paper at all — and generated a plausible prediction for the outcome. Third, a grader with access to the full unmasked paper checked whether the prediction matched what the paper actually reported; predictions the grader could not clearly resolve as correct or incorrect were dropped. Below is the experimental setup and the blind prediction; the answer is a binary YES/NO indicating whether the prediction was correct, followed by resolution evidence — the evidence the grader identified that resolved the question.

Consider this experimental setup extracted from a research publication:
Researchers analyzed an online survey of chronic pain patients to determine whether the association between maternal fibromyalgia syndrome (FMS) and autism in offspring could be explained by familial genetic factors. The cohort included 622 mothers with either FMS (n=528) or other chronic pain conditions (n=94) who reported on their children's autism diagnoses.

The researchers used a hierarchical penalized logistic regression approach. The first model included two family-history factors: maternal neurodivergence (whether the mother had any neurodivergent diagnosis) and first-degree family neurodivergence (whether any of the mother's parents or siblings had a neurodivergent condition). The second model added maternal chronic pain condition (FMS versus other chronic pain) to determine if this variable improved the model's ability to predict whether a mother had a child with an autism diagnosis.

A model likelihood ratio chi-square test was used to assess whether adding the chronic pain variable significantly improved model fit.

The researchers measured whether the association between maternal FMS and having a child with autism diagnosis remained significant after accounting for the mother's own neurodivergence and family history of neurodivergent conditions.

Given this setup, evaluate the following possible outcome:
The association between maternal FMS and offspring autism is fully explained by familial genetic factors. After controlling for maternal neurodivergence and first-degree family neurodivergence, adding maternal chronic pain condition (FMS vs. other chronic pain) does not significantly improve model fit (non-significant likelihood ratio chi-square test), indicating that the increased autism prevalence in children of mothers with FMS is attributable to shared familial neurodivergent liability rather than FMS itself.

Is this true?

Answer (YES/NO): NO